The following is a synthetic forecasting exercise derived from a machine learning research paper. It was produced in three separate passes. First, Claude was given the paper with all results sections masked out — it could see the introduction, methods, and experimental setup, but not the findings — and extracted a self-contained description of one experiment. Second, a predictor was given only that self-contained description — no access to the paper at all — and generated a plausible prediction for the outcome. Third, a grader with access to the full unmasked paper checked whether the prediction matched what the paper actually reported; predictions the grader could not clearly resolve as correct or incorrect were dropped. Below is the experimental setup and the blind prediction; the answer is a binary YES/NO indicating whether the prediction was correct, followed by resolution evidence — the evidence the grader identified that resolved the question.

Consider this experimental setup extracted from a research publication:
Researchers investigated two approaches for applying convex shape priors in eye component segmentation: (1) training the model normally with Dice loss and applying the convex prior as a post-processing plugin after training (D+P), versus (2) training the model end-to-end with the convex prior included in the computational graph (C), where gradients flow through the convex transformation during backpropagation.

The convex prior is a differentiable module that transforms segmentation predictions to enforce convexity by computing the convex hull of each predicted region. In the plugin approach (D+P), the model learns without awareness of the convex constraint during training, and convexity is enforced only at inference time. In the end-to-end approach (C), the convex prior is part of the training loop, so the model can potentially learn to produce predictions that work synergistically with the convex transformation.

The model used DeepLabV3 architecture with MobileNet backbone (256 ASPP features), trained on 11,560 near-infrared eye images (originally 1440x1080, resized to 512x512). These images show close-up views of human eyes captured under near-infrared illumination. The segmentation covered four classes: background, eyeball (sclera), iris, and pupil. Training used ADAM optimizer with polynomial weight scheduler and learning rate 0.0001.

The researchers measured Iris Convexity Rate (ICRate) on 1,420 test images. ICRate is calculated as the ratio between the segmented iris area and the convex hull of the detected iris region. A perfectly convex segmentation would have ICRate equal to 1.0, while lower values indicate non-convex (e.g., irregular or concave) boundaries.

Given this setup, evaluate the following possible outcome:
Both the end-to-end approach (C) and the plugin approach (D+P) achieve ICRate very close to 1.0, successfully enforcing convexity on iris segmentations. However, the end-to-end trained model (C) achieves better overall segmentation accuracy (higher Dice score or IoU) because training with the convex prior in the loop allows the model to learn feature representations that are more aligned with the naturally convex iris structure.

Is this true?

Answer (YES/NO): NO